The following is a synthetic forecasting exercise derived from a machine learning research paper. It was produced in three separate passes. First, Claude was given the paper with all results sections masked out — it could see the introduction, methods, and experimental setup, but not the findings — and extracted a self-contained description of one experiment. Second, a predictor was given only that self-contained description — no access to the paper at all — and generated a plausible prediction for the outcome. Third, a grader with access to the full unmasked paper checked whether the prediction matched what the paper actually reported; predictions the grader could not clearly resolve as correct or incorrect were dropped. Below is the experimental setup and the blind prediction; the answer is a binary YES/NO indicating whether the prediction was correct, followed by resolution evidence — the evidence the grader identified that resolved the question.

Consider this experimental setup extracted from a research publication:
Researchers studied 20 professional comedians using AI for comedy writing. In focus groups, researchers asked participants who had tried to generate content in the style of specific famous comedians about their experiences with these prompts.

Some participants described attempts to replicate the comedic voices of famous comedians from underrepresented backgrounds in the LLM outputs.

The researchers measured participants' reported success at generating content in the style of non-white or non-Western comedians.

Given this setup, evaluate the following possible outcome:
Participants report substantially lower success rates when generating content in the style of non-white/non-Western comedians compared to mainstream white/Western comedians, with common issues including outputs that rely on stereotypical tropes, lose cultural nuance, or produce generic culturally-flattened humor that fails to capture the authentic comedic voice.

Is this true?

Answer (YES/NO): NO